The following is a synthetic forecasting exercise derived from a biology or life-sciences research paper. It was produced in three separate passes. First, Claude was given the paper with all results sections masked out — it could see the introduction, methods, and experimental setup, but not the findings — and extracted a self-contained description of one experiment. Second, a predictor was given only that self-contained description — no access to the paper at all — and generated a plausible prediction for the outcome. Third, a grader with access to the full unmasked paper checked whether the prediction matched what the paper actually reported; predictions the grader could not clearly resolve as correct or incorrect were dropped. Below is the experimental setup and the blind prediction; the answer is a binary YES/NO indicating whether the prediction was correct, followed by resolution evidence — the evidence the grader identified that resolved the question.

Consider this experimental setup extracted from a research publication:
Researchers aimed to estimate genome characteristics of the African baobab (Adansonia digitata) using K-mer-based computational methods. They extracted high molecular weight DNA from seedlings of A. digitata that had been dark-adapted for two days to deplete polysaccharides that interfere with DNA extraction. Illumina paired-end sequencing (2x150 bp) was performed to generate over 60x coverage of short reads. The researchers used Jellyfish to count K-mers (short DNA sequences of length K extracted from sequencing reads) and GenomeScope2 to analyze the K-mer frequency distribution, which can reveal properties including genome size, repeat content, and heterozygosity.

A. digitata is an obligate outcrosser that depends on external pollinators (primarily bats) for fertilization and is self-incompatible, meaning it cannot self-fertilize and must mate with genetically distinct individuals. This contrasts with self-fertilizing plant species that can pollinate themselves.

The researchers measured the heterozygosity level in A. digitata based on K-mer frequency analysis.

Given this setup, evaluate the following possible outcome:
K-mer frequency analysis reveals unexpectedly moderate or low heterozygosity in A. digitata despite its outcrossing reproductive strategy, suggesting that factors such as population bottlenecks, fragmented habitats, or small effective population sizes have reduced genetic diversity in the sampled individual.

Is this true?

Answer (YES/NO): NO